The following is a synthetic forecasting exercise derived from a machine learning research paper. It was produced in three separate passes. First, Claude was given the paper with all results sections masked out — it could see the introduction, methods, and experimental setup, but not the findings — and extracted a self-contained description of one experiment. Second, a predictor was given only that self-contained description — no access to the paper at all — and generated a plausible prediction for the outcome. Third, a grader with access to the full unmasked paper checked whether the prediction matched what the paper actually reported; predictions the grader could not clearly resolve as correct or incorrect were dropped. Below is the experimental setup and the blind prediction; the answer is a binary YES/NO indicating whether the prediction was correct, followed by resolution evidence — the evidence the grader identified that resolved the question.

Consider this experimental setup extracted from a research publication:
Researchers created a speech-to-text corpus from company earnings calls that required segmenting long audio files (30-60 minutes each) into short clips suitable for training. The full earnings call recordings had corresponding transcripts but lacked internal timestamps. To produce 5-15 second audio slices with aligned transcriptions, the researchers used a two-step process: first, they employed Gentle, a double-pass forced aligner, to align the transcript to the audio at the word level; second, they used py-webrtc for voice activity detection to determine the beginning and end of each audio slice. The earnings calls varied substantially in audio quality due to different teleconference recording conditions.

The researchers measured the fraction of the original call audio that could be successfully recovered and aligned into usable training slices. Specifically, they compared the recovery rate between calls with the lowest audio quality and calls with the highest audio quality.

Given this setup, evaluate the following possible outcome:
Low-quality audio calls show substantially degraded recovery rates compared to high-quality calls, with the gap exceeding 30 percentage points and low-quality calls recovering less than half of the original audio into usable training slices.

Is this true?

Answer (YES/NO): NO